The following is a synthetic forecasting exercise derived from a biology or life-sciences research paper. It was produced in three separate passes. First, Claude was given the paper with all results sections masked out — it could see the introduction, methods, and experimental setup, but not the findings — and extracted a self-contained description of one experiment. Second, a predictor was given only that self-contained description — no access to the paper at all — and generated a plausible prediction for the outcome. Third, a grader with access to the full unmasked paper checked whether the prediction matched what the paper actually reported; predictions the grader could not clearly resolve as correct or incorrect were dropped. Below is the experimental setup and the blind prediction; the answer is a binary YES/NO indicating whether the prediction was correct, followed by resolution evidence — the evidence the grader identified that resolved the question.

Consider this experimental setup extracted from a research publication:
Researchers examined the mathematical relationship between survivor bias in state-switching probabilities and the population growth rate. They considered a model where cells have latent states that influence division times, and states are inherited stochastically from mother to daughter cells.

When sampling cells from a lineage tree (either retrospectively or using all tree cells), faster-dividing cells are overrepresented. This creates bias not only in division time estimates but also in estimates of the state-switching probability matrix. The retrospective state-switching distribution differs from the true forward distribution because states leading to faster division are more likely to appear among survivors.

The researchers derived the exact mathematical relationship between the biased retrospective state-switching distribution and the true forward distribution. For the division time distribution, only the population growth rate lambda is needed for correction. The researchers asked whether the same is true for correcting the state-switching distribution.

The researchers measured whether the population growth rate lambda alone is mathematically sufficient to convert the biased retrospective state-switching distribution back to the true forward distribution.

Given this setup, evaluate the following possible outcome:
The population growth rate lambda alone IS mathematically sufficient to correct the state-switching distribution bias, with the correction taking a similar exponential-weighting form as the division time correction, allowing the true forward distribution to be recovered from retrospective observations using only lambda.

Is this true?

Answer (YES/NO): NO